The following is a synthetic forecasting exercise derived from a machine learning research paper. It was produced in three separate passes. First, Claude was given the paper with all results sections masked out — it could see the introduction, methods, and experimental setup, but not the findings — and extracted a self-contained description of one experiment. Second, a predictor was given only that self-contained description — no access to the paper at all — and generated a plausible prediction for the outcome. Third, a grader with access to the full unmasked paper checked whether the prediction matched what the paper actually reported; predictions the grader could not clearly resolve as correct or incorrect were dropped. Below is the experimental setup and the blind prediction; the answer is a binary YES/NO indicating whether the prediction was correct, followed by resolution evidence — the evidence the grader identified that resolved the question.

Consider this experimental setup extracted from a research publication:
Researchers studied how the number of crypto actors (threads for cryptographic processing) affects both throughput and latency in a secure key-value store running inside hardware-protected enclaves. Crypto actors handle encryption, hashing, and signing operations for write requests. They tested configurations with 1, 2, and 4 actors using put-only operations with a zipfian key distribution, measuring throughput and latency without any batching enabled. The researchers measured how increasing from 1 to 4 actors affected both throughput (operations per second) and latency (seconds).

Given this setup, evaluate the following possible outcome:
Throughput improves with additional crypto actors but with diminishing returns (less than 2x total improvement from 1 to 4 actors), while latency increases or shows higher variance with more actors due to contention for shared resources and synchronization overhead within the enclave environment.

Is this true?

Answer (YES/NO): NO